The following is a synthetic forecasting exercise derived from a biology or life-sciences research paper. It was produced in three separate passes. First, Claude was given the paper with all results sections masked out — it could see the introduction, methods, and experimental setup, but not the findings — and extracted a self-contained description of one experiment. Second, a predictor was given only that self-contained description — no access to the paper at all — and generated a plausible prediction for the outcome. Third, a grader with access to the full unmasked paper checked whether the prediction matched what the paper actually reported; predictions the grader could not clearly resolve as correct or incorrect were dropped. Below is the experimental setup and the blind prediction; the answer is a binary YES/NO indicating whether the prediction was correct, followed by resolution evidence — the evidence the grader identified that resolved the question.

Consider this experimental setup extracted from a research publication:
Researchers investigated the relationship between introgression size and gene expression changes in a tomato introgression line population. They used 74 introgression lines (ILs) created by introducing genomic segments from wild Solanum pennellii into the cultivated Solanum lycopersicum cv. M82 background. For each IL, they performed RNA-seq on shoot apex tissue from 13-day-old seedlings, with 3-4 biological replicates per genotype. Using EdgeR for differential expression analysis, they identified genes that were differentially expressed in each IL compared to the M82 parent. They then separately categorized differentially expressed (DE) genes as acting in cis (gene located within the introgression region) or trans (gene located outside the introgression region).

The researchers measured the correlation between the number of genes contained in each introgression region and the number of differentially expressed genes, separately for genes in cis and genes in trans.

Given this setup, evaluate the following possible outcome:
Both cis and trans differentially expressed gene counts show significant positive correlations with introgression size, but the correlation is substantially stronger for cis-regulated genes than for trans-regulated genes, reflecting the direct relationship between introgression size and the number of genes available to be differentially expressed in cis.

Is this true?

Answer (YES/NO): NO